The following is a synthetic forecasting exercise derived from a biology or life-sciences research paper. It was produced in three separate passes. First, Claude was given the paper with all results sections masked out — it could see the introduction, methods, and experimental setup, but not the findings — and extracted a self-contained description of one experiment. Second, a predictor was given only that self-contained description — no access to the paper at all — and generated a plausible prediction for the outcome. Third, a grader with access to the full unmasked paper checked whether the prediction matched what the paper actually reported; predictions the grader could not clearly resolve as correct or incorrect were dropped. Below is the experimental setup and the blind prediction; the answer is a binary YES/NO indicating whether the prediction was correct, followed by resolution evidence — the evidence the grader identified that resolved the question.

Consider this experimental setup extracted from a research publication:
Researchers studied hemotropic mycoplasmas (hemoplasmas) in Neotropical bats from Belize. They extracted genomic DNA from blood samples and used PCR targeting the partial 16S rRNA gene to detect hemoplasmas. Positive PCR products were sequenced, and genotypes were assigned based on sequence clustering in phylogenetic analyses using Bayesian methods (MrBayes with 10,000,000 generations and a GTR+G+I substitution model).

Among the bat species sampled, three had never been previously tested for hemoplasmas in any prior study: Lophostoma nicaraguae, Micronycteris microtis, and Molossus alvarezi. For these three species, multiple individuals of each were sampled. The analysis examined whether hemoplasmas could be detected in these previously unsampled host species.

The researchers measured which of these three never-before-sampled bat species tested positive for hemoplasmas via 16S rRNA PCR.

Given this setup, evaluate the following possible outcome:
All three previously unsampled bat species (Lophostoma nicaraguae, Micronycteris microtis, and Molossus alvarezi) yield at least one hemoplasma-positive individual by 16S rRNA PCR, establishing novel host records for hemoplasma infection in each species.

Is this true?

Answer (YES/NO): NO